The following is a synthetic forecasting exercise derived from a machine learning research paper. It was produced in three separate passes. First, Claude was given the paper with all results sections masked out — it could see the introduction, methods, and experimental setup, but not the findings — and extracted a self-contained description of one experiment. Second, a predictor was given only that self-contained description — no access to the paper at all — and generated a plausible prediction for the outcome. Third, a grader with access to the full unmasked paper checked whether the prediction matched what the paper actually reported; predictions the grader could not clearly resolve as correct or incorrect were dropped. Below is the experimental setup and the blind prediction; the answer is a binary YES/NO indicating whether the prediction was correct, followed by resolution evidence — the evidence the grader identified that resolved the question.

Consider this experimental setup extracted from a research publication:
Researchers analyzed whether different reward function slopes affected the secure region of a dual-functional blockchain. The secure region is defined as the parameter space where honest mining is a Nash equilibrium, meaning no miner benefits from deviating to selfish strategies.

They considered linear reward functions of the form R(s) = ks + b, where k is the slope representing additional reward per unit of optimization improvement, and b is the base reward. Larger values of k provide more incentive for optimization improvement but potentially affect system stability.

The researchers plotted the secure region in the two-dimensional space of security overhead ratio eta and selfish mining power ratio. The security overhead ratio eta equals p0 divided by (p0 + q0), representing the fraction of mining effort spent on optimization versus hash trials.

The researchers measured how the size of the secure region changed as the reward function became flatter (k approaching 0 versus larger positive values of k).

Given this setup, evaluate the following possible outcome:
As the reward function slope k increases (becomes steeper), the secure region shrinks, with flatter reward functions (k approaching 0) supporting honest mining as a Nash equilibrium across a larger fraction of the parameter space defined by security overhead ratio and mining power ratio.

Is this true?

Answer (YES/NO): NO